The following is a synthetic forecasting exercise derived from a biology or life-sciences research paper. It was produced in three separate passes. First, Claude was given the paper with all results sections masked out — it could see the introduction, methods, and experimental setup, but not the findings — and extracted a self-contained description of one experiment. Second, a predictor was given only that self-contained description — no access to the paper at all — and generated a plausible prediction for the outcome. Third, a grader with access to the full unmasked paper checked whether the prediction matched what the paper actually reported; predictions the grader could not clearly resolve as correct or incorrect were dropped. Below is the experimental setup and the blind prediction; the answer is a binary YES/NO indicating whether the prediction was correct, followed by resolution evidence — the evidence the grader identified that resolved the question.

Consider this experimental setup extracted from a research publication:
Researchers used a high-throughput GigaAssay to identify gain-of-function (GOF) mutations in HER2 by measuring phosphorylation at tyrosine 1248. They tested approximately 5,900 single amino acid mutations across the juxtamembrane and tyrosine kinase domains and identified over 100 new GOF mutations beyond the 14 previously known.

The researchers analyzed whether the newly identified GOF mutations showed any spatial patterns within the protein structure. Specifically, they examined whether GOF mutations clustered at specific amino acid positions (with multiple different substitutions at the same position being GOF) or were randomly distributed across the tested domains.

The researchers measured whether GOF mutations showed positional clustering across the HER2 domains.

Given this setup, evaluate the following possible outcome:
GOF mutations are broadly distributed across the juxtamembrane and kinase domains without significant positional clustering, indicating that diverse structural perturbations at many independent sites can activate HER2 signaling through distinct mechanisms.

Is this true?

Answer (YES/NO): NO